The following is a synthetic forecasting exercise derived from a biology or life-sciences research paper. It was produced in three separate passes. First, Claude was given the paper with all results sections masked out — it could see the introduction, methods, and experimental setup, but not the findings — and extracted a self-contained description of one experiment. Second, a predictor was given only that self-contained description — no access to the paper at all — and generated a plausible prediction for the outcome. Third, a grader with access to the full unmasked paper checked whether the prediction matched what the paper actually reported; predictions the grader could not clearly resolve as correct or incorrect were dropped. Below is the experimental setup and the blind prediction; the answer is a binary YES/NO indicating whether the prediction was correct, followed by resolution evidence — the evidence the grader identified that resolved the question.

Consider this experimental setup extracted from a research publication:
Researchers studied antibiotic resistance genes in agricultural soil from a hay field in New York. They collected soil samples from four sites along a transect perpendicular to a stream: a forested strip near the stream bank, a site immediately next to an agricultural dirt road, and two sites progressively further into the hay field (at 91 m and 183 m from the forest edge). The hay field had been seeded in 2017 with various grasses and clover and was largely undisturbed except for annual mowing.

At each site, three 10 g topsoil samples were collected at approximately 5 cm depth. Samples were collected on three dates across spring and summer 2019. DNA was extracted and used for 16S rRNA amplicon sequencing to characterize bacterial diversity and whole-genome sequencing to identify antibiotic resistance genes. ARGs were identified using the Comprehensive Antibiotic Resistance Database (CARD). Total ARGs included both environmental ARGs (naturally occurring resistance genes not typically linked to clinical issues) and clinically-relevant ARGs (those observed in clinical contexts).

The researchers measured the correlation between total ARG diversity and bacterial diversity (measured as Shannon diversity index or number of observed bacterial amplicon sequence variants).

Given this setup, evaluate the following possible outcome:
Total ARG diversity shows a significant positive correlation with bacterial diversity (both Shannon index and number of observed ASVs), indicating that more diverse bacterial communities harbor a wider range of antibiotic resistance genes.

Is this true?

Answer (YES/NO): NO